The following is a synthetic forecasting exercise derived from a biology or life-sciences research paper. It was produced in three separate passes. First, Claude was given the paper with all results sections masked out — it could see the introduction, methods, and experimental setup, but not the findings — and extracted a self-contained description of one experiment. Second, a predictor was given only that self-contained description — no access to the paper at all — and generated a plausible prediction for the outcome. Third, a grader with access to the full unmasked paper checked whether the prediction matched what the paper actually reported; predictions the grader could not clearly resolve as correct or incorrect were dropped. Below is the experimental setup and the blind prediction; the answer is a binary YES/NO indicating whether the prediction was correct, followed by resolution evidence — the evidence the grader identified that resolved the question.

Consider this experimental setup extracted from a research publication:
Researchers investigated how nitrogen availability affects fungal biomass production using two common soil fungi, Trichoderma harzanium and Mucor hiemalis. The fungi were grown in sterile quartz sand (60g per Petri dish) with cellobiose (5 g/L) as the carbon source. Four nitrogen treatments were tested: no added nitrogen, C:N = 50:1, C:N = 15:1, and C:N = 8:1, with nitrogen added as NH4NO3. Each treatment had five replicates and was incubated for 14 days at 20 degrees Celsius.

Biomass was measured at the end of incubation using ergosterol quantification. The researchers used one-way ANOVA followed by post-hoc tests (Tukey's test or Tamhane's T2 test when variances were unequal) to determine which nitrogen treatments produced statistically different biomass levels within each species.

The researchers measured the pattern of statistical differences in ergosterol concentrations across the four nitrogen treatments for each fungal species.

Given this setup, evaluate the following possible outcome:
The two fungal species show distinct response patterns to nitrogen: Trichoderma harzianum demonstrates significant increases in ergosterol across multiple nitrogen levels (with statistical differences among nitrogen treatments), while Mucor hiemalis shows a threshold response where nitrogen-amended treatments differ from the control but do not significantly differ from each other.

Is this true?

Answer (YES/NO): NO